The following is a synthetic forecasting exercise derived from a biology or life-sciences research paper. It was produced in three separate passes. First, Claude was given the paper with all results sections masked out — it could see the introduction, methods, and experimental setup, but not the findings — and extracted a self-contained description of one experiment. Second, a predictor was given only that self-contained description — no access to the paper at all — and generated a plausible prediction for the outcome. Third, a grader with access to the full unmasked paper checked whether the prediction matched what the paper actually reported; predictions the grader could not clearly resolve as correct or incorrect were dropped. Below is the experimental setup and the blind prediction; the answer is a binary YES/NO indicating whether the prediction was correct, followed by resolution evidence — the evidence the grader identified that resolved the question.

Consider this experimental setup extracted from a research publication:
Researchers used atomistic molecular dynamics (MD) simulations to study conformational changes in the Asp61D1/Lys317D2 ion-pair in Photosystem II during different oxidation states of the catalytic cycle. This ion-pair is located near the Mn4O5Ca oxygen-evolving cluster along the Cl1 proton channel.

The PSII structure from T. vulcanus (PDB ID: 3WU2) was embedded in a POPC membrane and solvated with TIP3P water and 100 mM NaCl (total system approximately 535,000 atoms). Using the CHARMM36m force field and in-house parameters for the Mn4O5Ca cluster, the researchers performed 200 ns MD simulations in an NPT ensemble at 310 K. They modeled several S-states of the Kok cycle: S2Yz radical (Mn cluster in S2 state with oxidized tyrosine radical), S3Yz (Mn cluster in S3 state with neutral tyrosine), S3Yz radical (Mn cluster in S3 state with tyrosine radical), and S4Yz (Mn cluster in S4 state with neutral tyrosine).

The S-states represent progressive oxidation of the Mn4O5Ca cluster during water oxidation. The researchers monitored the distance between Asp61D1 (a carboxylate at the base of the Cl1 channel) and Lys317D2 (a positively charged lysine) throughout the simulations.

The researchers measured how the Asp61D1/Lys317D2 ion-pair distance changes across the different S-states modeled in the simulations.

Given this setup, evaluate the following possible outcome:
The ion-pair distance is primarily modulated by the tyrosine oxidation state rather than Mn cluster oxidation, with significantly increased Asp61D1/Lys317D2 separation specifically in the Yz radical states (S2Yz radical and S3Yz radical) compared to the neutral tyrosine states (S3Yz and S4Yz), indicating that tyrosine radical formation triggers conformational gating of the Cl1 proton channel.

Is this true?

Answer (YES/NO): YES